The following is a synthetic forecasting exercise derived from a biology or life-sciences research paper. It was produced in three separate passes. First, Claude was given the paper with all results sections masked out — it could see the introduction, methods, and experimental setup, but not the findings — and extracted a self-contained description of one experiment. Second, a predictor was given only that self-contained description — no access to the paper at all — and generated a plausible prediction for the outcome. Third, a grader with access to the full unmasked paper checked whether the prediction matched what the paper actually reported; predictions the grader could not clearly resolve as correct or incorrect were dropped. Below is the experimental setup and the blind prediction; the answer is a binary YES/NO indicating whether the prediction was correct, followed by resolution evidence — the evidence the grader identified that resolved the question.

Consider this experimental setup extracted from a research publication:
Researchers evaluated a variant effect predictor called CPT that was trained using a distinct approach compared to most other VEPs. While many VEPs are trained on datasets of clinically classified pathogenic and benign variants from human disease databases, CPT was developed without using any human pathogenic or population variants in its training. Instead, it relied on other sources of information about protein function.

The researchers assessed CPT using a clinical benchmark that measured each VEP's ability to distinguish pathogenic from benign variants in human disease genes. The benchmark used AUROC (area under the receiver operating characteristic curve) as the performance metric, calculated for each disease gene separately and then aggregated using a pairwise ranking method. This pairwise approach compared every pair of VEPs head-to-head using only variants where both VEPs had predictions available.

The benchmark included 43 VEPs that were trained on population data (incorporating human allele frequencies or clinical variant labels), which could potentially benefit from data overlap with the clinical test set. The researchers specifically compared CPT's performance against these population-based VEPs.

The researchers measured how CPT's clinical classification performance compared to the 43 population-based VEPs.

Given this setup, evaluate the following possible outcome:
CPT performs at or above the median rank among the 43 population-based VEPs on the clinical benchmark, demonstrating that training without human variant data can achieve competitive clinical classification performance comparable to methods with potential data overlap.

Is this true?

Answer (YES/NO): YES